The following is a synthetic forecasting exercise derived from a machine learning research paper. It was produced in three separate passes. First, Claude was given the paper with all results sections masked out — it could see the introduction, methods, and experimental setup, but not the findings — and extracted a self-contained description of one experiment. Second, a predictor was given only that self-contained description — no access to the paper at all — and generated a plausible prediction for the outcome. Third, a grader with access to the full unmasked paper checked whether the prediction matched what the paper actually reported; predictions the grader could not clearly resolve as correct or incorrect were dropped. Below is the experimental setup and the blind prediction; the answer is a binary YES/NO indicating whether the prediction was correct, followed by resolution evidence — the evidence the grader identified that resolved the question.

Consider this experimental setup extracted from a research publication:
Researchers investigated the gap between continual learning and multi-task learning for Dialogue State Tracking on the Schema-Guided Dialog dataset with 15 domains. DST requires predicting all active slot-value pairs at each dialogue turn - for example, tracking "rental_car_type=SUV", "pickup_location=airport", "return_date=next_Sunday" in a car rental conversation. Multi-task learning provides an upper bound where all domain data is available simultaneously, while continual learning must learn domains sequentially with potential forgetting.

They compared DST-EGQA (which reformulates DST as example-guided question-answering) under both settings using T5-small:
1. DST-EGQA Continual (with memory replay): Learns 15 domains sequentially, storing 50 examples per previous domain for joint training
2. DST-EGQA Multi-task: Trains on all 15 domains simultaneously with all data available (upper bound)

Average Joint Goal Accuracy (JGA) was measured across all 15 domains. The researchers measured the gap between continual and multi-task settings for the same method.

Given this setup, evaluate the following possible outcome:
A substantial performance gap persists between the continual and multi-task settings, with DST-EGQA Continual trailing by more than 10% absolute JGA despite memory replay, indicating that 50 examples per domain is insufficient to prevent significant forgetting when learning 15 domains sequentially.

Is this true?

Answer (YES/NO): NO